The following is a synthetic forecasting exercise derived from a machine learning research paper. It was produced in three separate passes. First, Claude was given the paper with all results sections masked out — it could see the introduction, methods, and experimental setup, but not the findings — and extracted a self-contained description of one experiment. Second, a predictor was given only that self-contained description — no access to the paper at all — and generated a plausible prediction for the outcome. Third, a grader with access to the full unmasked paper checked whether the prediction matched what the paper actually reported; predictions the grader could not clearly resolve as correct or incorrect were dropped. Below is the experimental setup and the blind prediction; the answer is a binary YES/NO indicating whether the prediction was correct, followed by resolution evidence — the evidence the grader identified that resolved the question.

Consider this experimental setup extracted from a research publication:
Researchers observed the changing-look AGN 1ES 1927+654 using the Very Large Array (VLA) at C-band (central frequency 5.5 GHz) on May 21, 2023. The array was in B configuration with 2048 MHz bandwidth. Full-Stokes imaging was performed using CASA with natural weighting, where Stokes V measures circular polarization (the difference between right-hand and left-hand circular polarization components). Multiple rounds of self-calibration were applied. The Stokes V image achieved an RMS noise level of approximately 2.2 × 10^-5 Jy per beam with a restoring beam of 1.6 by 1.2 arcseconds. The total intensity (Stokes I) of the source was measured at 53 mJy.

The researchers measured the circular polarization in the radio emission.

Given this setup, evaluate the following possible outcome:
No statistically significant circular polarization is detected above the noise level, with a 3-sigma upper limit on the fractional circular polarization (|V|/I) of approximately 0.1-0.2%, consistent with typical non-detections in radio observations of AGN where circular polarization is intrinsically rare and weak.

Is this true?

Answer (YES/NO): YES